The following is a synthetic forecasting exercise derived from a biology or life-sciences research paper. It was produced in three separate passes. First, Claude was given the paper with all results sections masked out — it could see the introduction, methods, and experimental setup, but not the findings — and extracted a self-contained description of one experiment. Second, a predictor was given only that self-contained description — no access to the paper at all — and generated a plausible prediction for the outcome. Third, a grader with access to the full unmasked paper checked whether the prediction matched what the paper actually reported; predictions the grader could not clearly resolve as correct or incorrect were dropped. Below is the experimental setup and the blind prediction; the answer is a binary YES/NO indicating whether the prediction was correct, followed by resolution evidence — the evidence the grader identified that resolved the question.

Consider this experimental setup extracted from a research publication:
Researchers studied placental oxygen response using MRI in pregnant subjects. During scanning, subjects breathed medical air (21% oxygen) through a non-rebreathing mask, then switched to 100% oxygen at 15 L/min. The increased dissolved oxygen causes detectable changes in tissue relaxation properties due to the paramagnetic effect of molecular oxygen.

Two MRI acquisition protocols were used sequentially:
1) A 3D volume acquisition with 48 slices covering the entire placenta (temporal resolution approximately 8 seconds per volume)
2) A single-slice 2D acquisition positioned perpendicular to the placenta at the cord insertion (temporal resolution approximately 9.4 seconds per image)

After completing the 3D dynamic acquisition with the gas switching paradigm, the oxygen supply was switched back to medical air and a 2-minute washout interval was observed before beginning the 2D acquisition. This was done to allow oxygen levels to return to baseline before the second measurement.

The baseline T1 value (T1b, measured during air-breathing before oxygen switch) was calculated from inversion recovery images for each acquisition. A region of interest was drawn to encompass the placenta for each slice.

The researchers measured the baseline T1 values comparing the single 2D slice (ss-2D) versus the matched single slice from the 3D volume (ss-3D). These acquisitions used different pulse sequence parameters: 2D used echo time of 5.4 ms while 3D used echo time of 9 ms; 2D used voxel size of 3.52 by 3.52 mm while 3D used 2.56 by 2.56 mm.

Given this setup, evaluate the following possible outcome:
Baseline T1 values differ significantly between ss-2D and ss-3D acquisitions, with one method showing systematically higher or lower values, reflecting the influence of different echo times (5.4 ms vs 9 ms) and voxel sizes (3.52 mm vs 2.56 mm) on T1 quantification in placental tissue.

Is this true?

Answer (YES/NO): NO